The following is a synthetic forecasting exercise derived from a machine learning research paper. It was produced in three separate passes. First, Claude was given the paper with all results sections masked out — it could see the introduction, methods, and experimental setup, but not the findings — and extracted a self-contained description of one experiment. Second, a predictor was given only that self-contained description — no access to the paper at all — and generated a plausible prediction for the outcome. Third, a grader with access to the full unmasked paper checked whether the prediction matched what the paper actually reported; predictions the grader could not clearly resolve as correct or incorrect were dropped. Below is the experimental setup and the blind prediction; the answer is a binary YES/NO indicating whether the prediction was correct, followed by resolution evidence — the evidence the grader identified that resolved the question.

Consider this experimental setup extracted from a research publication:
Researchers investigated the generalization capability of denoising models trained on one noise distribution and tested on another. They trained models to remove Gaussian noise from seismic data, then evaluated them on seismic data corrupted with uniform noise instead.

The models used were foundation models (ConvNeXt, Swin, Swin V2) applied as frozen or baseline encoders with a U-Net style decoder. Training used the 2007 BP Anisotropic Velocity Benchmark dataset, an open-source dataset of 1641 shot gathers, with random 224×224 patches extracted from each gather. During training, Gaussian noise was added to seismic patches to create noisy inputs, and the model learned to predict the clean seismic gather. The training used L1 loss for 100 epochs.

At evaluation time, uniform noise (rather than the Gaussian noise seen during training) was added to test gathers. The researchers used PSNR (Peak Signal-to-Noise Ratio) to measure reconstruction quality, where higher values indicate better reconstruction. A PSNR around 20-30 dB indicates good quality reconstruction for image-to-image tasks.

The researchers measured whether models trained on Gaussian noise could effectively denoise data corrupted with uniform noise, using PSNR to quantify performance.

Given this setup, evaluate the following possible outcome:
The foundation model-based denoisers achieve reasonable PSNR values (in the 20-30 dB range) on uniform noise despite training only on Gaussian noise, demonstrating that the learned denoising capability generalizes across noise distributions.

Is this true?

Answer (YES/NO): YES